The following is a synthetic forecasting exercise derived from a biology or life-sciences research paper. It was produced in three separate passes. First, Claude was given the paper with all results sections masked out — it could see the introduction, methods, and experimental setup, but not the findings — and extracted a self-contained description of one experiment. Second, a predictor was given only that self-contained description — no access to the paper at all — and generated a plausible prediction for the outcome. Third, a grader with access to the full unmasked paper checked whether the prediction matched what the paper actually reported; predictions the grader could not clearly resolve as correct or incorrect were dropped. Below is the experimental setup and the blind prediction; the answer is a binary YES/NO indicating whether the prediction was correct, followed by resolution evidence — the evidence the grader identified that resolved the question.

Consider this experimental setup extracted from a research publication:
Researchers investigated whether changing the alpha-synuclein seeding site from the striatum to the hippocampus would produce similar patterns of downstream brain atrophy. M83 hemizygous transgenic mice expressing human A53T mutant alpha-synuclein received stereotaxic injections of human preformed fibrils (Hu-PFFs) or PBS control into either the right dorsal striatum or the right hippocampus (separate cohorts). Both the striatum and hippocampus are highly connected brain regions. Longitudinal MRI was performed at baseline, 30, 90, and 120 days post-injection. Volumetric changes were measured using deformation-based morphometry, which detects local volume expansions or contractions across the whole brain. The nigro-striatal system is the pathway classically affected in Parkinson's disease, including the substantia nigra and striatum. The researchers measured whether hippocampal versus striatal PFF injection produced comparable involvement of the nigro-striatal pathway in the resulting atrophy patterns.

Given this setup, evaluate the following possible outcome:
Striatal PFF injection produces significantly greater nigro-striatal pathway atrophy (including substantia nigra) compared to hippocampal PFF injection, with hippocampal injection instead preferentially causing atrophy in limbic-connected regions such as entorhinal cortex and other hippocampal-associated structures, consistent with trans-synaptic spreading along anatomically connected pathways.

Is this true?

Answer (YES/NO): NO